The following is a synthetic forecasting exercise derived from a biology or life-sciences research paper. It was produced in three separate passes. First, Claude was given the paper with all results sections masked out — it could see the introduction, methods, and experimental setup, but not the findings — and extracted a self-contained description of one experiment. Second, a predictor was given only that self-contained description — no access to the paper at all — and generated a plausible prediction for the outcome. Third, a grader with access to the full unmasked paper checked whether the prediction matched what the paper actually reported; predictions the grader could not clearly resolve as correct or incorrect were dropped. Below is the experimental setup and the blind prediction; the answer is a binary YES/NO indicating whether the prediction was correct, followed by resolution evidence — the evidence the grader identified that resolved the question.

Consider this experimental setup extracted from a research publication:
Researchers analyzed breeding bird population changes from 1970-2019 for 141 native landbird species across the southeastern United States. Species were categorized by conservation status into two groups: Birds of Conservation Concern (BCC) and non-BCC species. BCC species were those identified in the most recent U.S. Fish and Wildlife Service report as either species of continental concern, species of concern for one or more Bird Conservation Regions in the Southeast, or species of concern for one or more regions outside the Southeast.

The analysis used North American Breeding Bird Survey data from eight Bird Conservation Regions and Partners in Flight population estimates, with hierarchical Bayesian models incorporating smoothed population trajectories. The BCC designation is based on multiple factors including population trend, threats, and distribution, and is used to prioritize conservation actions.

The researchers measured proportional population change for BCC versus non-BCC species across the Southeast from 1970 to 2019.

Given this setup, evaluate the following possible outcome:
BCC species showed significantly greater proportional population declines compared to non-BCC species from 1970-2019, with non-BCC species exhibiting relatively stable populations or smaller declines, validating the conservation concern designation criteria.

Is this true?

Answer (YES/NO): YES